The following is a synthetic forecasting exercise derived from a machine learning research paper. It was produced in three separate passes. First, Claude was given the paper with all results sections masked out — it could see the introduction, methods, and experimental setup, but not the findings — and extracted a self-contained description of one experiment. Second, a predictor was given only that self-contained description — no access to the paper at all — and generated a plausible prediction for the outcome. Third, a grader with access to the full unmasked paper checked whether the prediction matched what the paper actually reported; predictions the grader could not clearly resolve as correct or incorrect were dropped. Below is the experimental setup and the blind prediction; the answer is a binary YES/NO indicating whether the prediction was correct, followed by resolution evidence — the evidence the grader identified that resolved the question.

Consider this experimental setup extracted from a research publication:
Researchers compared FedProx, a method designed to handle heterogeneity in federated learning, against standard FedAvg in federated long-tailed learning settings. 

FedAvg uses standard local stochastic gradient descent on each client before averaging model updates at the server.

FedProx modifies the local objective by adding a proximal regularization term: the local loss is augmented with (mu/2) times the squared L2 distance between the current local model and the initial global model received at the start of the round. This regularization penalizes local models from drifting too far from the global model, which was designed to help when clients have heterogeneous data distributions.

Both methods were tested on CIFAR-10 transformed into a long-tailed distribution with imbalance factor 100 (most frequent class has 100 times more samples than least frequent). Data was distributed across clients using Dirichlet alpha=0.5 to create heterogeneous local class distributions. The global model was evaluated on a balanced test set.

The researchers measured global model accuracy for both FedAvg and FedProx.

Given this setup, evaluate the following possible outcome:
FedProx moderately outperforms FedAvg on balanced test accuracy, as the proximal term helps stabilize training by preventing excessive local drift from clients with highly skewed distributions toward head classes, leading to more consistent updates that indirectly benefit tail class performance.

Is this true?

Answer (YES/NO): NO